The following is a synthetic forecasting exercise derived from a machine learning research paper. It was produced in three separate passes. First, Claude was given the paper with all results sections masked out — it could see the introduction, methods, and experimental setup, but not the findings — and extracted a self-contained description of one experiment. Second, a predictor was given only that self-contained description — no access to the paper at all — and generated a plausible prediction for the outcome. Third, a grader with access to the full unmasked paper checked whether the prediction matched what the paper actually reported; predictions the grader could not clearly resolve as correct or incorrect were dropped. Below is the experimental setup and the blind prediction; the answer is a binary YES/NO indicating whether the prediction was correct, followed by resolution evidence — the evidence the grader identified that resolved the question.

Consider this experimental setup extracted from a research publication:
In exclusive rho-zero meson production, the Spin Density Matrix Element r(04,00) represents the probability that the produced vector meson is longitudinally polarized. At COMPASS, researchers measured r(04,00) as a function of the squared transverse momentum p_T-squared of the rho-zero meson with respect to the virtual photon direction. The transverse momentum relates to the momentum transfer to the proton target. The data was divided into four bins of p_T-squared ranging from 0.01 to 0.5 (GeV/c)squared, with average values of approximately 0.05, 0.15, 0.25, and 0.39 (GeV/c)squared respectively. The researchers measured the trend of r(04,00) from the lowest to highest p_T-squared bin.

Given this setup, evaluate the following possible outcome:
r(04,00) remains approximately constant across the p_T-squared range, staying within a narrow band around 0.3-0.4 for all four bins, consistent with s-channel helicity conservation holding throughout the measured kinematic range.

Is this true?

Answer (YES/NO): NO